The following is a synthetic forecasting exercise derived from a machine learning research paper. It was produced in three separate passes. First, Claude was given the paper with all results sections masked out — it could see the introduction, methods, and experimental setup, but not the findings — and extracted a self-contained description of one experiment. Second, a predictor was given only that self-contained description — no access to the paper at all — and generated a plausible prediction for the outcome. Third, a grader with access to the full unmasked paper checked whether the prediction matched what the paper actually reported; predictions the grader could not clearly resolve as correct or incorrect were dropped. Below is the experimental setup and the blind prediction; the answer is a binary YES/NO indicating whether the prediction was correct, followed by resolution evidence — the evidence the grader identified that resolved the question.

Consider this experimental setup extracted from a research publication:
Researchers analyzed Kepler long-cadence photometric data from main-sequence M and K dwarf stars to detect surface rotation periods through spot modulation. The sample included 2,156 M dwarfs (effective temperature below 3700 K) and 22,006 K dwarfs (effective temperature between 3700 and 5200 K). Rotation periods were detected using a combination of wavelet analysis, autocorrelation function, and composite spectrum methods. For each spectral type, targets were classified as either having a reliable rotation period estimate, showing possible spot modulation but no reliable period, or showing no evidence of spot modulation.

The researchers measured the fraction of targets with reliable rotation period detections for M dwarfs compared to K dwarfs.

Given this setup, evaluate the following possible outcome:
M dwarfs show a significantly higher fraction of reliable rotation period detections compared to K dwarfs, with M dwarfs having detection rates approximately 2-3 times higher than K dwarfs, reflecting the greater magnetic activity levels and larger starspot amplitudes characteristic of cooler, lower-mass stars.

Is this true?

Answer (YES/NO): NO